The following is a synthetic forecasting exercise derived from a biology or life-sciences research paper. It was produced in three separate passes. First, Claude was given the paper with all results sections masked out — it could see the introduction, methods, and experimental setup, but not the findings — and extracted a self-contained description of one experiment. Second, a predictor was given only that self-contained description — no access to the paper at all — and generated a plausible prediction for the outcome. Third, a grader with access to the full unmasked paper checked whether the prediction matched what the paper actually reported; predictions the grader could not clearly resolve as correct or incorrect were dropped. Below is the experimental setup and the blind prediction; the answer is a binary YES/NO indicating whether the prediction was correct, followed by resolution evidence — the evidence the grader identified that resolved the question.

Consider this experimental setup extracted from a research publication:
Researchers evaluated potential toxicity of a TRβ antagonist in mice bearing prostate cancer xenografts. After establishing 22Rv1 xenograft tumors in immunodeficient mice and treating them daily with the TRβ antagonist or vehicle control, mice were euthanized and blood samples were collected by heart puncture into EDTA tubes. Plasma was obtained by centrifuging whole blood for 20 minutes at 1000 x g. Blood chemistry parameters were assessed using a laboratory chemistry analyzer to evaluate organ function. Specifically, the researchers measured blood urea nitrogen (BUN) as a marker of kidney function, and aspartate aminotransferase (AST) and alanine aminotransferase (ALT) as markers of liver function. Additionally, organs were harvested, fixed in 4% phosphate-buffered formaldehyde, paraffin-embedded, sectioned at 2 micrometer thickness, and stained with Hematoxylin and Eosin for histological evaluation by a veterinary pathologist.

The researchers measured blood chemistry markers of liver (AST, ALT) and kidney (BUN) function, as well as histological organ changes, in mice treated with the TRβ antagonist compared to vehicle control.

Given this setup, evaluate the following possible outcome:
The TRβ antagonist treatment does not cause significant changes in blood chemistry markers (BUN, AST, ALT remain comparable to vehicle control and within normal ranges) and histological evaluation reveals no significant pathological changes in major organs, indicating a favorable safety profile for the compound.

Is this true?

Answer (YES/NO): YES